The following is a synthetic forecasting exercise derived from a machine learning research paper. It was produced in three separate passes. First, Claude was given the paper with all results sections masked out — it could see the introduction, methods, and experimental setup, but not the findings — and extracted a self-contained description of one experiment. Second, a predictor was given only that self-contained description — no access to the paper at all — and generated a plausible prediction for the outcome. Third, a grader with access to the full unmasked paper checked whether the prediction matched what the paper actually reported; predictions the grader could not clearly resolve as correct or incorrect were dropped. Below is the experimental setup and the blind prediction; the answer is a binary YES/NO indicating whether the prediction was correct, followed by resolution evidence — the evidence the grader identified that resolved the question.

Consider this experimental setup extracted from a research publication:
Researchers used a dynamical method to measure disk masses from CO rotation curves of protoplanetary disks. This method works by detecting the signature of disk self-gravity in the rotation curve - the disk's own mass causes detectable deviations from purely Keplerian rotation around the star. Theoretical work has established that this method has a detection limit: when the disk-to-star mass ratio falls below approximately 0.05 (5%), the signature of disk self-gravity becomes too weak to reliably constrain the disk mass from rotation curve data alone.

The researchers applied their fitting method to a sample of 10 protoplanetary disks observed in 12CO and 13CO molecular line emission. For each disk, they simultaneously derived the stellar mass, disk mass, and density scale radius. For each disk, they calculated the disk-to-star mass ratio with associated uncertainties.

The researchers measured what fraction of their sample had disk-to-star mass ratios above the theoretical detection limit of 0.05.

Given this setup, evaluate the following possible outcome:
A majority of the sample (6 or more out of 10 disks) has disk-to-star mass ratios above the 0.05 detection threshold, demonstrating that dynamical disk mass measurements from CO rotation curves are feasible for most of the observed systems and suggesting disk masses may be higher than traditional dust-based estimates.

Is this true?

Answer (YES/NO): YES